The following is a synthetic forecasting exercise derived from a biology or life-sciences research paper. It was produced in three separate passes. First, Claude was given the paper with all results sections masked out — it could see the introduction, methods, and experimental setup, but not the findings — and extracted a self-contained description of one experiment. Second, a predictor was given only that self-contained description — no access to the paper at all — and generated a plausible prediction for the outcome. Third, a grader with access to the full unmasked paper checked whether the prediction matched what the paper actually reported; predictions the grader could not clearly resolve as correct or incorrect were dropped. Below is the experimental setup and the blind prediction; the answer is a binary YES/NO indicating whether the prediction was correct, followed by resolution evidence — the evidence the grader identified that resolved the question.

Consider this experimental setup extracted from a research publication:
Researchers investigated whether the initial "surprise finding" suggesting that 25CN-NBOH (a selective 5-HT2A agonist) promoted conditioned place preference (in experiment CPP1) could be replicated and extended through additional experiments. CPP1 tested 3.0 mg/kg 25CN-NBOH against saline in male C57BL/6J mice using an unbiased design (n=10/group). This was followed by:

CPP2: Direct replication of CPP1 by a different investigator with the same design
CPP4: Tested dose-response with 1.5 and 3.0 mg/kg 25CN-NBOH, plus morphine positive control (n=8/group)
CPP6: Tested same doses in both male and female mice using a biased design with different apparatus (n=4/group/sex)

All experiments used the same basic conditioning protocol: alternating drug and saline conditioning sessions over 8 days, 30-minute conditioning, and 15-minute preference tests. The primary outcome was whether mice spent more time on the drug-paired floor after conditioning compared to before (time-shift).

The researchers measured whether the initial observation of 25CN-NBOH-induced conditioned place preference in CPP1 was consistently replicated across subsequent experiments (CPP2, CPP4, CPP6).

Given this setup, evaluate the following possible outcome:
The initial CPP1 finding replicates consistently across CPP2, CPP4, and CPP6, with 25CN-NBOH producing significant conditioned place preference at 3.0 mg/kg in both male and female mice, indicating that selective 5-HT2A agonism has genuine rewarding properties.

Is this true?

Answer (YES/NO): NO